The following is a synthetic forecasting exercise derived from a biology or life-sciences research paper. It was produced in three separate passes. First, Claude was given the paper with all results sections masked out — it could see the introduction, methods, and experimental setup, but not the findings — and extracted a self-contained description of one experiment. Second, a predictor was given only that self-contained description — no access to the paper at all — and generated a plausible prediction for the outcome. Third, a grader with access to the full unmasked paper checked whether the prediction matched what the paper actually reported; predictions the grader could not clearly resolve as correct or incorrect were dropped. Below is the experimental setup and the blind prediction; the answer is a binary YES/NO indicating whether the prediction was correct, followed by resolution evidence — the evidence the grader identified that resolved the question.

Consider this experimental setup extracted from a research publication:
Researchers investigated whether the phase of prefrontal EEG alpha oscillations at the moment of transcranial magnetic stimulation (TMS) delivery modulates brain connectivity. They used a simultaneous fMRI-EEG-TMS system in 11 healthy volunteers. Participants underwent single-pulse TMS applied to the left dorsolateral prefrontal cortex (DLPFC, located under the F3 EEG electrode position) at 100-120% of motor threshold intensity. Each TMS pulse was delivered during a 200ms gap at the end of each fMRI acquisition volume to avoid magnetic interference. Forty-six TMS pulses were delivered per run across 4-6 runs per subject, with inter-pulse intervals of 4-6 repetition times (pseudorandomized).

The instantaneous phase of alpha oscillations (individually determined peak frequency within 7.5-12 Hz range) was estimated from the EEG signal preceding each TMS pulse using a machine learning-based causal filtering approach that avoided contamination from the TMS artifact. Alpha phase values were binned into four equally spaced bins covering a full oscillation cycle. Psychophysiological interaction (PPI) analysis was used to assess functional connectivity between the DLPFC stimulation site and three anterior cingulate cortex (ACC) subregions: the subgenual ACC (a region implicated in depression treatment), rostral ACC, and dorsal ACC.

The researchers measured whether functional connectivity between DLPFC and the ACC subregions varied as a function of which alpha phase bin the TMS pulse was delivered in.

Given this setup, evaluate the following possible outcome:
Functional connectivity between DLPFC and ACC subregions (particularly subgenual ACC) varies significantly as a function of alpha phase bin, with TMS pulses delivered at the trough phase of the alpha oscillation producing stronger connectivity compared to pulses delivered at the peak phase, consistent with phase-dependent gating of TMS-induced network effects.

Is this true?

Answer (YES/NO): NO